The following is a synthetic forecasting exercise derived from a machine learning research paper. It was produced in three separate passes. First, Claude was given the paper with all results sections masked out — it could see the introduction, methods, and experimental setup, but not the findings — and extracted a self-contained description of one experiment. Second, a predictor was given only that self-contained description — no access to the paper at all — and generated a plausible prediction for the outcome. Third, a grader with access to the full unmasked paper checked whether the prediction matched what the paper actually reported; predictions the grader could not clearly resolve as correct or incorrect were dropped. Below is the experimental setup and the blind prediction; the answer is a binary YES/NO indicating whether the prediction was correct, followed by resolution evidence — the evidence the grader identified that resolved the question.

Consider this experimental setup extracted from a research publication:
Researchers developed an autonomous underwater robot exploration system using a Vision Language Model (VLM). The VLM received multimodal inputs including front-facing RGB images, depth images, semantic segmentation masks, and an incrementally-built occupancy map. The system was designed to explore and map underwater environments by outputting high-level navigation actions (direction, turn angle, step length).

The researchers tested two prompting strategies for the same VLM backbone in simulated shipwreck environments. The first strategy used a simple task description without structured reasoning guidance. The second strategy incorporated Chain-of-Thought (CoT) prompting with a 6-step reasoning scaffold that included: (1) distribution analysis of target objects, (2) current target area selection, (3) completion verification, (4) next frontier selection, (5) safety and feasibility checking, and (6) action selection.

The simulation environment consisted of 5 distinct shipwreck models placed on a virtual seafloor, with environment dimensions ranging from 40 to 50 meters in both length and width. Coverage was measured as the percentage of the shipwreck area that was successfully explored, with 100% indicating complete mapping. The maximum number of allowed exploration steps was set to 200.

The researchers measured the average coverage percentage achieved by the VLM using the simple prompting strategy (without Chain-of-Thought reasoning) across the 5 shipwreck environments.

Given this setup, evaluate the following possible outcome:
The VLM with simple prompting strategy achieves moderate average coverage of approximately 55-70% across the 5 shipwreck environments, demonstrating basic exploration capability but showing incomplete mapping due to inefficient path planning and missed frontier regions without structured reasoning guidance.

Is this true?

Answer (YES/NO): YES